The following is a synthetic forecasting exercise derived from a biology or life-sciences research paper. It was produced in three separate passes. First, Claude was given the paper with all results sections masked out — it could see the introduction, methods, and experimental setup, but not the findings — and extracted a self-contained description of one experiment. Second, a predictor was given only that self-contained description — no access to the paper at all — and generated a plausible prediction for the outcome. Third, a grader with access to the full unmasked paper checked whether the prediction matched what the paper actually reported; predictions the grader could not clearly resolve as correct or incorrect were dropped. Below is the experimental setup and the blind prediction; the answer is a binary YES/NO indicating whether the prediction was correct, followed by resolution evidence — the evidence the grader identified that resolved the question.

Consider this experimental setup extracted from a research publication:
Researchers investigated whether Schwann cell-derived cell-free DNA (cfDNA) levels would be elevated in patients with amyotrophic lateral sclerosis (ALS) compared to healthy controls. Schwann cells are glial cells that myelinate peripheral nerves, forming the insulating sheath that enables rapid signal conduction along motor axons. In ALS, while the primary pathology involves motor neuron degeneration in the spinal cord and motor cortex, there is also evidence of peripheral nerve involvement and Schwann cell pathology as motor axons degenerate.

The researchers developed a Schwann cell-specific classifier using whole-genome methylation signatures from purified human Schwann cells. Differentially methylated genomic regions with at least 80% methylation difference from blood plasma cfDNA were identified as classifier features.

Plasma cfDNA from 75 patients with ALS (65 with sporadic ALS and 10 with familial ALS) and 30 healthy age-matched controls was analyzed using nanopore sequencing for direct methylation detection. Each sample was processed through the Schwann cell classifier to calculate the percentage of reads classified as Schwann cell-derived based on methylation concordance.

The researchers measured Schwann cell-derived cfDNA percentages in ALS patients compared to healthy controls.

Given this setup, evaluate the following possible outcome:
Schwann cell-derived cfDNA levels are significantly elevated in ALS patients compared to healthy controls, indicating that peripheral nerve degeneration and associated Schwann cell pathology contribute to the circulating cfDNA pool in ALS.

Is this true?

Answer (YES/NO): NO